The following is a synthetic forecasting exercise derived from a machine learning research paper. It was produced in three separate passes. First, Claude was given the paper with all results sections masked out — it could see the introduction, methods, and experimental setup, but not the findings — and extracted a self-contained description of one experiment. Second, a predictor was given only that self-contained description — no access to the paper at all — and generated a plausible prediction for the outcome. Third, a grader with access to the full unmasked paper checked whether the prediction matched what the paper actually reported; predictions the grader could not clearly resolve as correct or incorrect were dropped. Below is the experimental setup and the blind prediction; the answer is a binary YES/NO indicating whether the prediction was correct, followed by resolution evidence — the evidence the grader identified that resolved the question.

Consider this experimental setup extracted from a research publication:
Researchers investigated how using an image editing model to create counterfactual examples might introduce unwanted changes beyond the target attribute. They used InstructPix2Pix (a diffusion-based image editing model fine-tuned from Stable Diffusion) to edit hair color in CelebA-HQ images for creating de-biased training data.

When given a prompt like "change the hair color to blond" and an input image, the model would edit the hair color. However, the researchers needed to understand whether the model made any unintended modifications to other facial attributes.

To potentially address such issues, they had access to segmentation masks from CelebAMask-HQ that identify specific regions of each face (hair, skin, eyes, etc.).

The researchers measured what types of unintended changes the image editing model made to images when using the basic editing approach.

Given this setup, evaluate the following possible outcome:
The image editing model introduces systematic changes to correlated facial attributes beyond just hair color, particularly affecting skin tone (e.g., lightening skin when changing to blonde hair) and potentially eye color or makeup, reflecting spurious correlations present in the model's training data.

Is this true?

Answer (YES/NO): YES